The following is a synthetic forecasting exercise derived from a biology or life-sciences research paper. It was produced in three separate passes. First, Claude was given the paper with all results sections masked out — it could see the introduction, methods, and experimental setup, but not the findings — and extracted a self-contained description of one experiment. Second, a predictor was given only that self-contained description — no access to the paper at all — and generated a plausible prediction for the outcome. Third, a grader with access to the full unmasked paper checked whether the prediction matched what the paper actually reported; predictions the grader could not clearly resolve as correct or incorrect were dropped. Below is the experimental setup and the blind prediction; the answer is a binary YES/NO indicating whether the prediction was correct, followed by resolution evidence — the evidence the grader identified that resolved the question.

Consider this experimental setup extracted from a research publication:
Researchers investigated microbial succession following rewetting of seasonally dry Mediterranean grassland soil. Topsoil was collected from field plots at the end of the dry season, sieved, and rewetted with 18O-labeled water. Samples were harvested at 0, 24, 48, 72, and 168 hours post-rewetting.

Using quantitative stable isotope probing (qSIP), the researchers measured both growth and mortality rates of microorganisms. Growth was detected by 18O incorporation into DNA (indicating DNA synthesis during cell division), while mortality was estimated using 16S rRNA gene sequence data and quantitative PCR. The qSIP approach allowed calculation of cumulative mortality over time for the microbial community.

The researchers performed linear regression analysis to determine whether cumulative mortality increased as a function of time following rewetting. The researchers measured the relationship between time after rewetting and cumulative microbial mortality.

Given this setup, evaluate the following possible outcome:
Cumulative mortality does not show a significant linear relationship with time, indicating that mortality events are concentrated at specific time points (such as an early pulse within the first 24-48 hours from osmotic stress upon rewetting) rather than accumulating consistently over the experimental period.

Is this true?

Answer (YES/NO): NO